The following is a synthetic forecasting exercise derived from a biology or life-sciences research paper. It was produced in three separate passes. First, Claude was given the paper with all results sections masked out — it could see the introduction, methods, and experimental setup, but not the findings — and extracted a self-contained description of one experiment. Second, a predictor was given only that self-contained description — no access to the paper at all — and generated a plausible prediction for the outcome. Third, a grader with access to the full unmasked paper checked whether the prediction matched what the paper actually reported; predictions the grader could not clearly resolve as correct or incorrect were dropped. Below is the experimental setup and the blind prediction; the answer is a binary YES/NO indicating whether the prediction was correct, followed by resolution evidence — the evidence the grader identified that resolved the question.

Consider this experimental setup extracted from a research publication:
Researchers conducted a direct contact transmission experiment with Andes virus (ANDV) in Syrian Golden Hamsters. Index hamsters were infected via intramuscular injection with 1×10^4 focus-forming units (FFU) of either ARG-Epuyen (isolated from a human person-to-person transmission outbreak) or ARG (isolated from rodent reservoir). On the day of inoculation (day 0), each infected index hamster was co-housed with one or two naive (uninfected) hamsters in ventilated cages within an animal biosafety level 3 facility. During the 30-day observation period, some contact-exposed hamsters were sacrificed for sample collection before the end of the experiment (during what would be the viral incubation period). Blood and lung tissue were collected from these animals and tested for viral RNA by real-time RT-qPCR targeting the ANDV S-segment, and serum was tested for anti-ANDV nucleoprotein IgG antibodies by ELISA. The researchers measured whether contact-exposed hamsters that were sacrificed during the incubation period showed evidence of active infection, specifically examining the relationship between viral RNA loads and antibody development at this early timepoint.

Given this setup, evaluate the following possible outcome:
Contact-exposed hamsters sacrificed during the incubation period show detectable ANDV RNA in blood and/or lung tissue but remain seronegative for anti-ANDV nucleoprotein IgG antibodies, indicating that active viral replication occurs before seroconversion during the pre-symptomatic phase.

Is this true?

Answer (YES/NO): YES